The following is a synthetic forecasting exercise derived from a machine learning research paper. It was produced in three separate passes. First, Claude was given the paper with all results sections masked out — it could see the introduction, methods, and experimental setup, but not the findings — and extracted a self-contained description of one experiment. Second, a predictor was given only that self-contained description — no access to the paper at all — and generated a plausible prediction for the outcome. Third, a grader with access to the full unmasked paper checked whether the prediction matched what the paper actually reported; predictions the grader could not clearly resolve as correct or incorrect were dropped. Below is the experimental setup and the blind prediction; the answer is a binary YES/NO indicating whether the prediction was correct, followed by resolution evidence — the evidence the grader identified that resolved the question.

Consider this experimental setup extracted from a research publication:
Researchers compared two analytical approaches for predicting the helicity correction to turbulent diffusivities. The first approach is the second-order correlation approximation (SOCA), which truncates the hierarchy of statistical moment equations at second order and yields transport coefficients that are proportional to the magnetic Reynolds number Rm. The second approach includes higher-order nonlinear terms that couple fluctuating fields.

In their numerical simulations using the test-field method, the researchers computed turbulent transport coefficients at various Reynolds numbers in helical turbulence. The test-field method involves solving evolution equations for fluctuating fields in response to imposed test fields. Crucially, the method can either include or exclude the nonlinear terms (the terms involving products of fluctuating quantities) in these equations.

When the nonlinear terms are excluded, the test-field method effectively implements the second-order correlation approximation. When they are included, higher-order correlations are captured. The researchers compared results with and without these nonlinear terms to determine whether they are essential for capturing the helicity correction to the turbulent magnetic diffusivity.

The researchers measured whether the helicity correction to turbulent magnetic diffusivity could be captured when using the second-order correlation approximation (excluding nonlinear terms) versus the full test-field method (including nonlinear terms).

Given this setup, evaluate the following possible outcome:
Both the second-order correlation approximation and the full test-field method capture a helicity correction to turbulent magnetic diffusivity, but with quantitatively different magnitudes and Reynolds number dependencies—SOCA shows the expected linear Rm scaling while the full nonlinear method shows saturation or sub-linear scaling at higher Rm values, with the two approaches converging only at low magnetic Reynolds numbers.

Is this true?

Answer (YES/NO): NO